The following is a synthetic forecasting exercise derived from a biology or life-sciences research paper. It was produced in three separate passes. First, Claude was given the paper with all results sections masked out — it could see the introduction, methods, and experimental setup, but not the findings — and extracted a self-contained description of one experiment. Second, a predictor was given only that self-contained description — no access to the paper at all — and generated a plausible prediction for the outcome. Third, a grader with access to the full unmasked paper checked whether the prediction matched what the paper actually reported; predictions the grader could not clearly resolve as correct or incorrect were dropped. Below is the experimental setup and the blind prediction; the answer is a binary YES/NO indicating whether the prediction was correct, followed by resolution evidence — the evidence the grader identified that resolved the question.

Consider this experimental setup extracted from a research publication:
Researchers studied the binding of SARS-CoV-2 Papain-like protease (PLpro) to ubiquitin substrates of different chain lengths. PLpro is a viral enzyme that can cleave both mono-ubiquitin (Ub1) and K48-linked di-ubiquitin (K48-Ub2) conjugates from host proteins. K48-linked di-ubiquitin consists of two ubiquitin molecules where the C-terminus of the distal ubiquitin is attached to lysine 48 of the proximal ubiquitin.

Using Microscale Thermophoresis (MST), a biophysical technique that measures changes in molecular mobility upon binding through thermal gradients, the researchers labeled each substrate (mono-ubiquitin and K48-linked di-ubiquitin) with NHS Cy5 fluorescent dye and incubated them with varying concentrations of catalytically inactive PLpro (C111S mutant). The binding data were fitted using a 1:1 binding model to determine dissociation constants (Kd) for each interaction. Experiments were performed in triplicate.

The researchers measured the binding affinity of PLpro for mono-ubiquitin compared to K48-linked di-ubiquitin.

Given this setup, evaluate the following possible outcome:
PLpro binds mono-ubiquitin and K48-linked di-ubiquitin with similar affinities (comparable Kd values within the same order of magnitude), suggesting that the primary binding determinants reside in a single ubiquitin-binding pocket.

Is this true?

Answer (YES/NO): NO